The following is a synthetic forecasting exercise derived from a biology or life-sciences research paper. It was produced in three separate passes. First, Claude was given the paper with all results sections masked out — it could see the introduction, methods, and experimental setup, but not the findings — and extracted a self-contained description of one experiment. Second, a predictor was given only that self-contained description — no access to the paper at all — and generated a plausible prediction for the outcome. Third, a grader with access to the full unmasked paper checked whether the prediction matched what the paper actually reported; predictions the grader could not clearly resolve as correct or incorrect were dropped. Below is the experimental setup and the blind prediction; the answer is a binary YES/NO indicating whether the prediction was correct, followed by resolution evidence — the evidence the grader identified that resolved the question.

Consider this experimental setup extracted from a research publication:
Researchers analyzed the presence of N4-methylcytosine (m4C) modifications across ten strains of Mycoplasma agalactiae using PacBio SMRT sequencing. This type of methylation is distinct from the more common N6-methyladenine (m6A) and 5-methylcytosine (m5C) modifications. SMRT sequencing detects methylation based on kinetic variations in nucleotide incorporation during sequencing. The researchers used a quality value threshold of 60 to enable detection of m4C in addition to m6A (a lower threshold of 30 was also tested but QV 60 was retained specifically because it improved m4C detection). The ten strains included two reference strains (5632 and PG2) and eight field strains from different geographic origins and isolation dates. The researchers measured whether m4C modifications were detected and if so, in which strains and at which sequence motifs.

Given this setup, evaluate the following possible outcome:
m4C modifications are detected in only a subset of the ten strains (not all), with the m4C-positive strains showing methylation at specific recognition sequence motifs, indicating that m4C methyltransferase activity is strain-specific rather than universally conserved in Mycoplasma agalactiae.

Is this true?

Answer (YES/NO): YES